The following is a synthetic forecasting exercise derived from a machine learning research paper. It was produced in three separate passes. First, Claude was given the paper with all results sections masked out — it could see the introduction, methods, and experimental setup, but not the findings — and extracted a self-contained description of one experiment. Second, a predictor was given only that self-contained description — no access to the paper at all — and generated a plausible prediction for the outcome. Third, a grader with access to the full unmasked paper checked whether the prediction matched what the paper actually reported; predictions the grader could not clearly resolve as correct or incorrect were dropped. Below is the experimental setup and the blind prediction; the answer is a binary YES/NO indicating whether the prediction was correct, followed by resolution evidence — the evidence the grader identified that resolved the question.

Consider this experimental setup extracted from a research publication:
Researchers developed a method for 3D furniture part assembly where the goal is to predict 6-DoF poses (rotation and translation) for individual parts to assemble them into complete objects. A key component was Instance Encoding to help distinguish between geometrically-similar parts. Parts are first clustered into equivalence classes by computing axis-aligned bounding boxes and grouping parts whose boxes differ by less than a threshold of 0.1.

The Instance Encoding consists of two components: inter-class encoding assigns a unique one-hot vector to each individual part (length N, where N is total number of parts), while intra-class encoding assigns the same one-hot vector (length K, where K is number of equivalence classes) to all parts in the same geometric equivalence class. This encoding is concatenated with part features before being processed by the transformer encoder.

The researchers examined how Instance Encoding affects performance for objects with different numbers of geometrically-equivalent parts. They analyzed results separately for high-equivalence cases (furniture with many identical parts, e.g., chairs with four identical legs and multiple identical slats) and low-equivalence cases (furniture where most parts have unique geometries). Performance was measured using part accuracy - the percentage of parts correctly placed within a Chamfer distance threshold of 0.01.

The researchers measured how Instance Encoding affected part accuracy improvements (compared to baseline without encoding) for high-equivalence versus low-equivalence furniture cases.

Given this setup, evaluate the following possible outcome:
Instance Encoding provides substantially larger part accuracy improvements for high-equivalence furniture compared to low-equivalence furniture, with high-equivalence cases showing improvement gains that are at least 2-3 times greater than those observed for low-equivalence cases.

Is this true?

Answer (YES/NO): YES